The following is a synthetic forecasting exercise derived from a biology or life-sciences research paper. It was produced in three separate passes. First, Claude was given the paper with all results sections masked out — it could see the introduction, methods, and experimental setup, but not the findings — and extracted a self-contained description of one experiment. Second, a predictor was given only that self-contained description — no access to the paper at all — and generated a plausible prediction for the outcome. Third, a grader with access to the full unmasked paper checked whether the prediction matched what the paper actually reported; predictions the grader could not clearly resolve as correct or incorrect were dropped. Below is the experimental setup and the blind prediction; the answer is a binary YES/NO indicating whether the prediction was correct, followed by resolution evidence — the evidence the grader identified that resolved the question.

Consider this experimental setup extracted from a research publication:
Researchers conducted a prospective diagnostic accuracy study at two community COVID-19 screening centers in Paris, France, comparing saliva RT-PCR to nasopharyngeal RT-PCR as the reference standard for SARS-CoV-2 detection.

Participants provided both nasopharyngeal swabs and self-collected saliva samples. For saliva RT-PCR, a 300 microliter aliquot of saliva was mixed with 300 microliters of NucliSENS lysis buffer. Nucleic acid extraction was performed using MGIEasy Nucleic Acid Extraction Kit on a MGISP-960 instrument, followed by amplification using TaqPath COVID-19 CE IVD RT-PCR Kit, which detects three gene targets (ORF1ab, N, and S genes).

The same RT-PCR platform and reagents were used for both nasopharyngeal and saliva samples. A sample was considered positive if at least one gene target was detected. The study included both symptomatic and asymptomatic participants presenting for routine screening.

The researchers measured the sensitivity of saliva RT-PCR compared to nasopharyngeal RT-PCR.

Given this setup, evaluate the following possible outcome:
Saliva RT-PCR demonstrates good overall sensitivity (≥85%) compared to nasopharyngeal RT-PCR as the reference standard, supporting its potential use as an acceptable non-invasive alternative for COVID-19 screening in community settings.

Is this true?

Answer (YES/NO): YES